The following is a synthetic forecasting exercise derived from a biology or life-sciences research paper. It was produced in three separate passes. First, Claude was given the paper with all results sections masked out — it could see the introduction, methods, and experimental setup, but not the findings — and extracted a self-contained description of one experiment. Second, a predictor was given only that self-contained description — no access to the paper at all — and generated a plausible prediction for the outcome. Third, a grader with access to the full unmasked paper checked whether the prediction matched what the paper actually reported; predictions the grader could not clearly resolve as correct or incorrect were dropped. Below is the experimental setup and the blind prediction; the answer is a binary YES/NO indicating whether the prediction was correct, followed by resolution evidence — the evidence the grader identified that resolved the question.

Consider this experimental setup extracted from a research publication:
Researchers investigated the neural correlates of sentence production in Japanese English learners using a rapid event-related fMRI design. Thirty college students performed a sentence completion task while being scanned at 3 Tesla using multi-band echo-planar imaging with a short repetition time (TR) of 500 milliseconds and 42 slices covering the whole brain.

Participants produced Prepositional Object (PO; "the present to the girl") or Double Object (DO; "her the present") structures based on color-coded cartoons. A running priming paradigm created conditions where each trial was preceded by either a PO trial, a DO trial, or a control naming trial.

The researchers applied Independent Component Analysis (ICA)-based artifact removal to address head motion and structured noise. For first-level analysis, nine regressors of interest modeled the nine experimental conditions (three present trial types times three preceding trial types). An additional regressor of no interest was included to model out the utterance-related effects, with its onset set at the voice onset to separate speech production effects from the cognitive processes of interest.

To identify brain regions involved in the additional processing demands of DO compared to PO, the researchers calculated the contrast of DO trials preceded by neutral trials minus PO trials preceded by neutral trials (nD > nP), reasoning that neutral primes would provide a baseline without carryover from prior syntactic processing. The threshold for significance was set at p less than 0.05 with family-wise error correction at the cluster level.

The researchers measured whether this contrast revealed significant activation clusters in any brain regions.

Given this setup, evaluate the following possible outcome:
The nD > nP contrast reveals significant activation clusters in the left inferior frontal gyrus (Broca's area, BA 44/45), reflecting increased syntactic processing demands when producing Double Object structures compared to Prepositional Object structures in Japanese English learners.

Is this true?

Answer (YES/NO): NO